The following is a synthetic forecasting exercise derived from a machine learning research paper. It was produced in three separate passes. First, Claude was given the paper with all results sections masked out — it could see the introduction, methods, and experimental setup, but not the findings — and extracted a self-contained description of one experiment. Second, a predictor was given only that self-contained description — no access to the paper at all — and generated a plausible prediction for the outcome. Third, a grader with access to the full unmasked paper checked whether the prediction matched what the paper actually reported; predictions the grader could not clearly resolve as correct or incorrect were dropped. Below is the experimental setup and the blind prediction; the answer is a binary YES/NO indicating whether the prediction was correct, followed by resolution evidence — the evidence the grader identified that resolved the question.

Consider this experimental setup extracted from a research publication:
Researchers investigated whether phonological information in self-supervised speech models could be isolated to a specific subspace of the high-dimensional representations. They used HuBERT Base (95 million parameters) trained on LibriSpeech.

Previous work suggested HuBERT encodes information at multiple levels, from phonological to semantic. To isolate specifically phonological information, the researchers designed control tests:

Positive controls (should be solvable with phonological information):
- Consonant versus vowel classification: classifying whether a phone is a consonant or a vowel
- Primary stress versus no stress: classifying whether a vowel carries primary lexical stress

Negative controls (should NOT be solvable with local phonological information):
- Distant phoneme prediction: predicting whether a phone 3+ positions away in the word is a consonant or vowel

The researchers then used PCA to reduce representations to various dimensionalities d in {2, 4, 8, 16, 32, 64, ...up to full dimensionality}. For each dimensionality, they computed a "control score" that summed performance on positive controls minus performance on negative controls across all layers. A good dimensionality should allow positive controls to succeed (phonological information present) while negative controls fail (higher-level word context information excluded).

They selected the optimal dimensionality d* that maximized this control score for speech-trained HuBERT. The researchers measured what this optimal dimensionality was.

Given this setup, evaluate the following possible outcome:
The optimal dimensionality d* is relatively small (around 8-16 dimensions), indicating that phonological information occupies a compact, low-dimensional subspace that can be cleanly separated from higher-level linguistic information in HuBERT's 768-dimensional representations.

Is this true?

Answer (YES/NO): YES